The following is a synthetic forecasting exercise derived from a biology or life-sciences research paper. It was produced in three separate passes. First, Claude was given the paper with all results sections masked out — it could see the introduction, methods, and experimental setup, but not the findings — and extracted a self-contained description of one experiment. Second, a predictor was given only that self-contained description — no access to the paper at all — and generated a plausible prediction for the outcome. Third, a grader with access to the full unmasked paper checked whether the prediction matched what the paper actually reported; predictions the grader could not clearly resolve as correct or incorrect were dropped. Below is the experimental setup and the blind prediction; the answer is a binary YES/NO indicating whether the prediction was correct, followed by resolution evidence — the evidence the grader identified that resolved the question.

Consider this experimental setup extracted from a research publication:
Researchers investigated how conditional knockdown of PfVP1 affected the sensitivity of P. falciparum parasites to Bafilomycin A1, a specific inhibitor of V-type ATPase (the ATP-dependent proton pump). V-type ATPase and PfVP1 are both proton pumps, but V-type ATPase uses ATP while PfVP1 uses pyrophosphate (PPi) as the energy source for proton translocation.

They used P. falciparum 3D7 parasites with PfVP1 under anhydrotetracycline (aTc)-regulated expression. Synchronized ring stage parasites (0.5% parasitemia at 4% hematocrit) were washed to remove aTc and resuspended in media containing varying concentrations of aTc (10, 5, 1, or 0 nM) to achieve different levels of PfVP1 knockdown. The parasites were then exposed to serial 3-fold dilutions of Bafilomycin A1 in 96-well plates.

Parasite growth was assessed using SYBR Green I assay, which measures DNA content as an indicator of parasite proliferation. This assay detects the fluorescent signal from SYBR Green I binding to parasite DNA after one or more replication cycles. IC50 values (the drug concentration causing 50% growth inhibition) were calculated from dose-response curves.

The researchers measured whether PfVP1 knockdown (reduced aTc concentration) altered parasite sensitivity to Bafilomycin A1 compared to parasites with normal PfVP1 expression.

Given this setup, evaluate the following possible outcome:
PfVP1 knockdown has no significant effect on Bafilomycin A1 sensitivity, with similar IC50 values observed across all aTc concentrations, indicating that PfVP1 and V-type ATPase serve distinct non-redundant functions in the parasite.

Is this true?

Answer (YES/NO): NO